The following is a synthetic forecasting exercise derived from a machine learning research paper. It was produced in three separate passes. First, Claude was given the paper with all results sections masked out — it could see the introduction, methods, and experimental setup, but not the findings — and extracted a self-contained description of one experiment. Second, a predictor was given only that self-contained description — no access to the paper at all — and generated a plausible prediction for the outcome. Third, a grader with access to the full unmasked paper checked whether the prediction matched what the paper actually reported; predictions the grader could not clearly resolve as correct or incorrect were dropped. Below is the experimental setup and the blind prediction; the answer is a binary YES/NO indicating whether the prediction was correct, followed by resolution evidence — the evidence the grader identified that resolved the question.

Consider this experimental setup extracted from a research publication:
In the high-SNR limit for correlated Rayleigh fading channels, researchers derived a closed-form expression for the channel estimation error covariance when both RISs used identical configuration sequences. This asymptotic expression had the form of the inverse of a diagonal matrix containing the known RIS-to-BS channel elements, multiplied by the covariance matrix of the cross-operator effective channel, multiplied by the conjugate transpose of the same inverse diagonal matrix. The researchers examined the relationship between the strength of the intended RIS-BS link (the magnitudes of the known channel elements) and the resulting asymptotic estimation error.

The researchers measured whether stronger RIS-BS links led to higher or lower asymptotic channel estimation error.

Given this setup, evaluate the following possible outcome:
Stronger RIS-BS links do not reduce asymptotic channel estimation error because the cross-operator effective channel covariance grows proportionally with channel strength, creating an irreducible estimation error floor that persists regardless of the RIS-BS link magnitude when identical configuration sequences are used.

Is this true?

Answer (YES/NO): NO